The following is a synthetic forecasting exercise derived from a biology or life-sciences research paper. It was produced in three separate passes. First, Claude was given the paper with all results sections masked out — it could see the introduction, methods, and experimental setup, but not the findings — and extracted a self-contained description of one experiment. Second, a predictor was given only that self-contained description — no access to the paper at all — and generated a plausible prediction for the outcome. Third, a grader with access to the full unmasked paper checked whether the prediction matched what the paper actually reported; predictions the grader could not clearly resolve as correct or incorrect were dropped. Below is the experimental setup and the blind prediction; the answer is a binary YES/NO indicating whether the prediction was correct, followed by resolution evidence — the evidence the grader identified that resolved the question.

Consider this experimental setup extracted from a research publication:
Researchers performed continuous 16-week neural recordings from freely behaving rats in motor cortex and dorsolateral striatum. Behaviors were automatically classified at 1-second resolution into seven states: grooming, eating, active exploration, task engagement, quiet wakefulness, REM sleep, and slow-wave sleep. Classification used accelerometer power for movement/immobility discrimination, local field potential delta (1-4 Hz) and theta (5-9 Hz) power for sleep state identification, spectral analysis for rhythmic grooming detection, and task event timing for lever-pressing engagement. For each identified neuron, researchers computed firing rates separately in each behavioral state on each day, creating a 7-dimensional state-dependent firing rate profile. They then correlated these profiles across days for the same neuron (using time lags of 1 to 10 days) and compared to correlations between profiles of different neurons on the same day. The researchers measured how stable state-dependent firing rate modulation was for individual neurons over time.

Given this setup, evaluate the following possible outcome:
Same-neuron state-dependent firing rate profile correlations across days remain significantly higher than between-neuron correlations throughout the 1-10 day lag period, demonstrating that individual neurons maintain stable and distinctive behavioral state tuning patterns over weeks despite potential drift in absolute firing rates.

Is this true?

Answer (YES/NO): YES